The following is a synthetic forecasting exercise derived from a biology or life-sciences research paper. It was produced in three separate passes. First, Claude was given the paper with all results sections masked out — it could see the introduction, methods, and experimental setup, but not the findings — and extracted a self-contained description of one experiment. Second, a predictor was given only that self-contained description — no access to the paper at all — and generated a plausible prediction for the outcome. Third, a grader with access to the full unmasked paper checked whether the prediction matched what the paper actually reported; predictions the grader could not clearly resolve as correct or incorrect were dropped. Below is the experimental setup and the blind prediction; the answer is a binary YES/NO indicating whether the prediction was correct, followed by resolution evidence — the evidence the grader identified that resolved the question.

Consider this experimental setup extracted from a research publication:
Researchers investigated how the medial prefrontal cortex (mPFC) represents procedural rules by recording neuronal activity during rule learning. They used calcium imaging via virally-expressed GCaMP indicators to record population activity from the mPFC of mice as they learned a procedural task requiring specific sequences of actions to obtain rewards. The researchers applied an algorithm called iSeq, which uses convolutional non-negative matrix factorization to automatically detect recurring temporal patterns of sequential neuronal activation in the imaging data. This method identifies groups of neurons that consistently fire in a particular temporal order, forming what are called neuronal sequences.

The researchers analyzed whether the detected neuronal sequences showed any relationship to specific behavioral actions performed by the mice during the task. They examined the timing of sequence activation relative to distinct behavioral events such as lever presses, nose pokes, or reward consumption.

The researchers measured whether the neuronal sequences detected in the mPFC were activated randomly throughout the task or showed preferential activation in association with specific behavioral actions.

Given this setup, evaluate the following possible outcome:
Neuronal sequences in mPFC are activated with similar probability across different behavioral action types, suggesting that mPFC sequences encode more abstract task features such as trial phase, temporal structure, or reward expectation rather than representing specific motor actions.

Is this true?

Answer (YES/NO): NO